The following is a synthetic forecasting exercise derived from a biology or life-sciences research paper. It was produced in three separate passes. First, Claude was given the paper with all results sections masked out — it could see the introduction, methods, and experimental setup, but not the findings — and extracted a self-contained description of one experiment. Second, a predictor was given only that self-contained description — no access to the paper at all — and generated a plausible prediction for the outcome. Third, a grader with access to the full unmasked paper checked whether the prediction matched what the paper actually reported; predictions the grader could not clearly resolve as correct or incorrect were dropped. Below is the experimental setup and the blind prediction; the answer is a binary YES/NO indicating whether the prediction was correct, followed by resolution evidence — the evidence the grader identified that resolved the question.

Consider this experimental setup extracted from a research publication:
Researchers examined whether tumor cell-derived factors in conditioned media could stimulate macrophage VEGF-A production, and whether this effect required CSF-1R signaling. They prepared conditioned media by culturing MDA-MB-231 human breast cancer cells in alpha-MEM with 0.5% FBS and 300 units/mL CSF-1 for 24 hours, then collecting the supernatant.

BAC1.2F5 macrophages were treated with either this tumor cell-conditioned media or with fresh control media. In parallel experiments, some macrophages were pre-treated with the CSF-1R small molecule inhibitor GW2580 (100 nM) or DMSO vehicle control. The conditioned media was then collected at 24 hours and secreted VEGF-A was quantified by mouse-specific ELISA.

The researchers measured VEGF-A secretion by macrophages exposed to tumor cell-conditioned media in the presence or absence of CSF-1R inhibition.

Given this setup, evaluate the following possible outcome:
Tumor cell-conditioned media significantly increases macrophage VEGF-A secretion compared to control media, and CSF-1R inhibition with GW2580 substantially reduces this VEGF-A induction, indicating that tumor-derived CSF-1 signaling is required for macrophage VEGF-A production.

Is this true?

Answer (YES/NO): YES